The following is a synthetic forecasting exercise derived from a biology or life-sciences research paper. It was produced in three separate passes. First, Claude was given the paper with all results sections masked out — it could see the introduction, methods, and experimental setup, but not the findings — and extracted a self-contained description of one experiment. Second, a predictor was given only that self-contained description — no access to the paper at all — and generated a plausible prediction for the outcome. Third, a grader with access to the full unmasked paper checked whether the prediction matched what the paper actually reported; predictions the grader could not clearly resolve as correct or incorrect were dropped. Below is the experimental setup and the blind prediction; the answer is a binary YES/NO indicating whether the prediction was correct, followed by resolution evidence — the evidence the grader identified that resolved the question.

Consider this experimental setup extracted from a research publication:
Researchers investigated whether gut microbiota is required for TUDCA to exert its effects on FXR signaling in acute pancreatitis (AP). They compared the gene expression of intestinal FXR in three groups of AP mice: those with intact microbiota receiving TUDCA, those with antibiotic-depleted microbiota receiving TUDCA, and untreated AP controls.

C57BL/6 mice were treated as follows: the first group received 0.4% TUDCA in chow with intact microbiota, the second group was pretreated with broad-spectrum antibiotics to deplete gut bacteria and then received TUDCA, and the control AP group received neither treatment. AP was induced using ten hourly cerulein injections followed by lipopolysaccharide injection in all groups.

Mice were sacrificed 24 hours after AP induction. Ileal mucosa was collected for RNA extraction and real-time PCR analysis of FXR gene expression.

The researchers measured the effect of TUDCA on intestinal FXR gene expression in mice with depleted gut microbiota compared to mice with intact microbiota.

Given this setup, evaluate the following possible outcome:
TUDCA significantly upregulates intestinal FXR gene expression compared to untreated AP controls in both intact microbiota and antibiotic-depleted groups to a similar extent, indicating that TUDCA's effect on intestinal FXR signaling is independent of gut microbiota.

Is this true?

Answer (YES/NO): NO